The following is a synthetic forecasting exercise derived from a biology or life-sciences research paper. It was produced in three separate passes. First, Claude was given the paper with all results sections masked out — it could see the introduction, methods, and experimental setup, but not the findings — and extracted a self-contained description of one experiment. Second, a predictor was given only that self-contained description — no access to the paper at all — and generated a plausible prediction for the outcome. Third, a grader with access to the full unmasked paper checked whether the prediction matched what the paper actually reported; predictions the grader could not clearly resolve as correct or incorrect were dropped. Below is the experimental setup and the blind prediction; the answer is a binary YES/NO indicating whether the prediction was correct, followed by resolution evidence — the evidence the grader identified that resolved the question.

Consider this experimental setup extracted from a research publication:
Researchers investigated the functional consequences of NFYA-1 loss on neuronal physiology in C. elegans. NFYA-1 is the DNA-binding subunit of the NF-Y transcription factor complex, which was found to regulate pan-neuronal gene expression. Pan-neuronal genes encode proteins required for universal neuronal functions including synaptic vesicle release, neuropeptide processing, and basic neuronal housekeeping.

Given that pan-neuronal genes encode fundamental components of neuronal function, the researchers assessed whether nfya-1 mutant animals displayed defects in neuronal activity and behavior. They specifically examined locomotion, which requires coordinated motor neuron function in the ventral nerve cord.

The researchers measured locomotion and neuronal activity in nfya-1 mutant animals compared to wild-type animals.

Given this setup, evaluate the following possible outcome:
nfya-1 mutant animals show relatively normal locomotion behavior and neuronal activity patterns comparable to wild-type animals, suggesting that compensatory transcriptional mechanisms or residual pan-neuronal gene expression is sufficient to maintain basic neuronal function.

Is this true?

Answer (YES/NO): NO